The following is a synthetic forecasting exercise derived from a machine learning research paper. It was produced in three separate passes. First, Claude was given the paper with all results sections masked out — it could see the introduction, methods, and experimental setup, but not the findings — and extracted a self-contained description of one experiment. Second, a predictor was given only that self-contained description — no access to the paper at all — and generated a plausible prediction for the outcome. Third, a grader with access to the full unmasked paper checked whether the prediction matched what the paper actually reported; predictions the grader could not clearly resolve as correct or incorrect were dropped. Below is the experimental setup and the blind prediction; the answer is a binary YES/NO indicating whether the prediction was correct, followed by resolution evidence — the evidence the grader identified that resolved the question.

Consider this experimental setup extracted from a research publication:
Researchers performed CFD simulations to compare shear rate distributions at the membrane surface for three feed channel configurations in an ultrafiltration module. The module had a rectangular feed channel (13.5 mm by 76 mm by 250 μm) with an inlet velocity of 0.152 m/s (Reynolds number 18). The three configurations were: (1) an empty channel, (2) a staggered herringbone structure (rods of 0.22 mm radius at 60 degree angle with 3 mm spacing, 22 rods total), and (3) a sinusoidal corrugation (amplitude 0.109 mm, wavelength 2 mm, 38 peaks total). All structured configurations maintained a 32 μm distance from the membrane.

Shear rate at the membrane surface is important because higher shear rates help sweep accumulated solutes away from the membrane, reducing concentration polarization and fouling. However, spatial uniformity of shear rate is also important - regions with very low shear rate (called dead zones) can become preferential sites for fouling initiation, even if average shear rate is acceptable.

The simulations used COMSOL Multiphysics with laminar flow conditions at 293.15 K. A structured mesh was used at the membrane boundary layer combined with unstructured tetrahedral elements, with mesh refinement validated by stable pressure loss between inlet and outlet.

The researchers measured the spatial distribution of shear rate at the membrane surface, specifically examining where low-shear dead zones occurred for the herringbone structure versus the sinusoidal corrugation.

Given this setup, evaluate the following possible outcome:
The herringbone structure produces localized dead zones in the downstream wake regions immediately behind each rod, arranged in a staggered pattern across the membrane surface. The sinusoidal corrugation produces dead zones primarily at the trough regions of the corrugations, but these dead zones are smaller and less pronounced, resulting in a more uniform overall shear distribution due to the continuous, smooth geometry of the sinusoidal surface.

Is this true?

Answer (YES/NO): NO